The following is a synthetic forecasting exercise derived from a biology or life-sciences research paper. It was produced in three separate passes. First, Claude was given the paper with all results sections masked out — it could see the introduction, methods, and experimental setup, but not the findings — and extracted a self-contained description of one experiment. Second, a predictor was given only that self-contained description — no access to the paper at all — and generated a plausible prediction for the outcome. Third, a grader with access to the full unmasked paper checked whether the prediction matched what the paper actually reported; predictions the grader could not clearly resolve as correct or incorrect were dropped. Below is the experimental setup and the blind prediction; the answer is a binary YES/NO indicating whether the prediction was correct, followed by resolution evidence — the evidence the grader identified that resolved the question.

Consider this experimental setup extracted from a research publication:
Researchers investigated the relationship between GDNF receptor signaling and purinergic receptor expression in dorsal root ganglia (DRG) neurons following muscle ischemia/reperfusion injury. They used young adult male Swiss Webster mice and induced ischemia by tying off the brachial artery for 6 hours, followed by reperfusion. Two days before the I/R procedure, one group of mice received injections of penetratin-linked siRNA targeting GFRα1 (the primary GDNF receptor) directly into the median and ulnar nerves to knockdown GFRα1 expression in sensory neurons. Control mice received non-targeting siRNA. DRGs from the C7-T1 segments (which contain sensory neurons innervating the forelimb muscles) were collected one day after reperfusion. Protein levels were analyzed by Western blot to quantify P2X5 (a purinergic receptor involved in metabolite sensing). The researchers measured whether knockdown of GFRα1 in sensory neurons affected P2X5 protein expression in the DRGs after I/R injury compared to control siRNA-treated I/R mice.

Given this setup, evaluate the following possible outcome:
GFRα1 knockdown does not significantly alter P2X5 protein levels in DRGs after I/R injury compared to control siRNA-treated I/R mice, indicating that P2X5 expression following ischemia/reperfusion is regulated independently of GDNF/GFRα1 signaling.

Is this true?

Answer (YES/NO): NO